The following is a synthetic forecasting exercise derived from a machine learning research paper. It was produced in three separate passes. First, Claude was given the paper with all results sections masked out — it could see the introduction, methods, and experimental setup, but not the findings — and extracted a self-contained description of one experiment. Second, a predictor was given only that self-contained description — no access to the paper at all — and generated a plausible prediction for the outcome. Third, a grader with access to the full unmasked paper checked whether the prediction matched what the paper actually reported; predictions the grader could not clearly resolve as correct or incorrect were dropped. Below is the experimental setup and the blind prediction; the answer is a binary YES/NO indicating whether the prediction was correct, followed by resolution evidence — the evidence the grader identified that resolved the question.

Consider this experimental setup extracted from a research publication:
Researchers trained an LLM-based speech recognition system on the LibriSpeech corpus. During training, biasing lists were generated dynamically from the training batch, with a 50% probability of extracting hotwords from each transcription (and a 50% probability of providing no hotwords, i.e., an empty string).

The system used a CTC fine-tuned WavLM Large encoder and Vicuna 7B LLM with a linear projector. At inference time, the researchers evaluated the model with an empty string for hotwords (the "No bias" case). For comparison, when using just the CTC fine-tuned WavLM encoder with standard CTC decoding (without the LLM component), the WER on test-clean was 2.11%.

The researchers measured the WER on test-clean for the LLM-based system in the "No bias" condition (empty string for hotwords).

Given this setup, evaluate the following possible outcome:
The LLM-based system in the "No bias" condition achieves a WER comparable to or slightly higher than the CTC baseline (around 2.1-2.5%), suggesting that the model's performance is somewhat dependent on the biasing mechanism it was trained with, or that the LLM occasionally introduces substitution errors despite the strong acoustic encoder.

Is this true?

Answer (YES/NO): NO